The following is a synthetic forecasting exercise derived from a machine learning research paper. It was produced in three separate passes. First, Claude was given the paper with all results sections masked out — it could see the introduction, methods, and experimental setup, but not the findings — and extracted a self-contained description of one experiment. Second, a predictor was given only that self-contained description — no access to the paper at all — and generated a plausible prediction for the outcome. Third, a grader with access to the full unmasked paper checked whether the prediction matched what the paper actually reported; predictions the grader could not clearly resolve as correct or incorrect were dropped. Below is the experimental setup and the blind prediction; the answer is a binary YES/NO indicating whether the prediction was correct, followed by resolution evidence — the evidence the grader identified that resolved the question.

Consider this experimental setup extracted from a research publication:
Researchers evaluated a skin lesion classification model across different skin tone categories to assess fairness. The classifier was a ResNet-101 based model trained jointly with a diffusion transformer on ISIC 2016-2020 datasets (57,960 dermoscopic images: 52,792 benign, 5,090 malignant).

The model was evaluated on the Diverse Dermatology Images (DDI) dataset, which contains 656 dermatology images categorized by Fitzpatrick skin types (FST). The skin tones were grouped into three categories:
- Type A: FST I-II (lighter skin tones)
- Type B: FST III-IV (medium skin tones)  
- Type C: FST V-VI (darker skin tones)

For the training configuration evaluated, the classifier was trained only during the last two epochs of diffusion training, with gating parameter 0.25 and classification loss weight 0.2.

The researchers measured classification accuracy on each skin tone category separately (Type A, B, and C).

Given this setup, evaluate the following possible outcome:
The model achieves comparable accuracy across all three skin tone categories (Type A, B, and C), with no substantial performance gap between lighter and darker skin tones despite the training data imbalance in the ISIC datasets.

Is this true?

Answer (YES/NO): NO